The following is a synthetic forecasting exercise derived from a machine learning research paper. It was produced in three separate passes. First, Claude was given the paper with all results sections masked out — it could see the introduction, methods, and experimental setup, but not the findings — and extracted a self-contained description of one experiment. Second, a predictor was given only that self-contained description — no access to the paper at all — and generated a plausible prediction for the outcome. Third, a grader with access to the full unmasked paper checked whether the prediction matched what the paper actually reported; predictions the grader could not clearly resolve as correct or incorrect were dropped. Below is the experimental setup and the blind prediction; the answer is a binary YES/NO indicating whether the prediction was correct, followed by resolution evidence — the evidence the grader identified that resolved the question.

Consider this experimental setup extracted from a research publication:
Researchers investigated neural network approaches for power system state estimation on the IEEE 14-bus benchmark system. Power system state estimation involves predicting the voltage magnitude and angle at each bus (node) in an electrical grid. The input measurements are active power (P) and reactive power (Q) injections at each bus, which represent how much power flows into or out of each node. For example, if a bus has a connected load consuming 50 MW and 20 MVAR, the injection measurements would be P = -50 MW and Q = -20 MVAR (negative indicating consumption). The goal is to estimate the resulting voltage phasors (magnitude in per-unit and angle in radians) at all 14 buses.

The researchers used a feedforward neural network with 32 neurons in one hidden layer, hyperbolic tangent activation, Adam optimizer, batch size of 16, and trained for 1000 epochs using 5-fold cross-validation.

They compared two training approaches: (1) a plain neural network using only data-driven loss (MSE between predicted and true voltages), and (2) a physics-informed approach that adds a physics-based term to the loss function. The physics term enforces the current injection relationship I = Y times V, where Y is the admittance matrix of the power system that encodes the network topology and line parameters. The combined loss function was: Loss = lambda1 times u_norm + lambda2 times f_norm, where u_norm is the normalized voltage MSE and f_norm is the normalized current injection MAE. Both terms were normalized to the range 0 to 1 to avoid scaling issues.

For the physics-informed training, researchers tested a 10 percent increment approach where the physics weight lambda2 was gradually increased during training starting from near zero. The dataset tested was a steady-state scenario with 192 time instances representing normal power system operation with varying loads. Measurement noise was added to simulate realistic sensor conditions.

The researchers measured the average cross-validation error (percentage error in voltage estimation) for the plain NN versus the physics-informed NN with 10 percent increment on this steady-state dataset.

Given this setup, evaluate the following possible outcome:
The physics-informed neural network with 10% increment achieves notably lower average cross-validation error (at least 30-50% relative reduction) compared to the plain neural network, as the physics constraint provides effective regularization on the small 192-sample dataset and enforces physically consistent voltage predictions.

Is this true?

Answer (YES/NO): NO